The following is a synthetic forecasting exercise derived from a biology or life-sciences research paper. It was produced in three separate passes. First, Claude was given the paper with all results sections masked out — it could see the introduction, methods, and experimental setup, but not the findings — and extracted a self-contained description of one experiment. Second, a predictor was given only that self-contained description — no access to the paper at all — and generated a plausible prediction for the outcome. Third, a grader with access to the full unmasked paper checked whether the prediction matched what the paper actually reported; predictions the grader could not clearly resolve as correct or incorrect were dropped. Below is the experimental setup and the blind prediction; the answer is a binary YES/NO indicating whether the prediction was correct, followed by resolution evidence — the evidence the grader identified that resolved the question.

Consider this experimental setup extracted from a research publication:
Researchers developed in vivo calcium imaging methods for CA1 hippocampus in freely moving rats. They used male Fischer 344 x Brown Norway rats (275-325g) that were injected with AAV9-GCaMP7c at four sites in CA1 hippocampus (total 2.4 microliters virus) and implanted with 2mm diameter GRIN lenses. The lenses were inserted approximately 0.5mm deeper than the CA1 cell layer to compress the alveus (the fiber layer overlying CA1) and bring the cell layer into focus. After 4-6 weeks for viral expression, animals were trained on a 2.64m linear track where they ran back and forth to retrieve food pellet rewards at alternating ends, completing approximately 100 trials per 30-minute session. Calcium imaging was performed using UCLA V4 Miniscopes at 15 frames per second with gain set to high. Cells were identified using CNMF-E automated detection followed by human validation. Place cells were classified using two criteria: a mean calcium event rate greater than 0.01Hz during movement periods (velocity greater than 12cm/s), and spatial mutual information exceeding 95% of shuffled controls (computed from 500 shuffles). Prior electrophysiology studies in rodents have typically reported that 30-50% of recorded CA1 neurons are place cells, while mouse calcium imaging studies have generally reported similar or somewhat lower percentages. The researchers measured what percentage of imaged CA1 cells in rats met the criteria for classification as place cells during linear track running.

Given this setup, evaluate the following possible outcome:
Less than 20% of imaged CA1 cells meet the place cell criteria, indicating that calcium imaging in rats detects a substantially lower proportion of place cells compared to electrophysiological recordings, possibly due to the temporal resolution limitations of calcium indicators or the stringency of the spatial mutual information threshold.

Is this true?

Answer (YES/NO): NO